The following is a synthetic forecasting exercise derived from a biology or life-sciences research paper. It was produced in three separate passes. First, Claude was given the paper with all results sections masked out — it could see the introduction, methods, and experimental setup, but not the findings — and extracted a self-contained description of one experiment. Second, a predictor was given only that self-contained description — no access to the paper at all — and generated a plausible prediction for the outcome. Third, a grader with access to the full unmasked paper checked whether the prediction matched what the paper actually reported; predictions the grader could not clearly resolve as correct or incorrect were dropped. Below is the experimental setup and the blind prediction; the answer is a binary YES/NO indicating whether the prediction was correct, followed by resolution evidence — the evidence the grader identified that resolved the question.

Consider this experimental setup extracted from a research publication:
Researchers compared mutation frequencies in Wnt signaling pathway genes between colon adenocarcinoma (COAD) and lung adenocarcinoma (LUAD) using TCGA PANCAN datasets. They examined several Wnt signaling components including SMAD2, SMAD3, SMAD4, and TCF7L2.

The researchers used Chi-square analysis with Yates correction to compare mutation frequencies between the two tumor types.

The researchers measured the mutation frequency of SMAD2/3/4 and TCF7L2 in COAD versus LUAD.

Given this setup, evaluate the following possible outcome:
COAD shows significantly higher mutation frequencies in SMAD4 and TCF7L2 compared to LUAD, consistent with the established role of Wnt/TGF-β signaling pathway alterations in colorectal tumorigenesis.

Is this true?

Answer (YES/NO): YES